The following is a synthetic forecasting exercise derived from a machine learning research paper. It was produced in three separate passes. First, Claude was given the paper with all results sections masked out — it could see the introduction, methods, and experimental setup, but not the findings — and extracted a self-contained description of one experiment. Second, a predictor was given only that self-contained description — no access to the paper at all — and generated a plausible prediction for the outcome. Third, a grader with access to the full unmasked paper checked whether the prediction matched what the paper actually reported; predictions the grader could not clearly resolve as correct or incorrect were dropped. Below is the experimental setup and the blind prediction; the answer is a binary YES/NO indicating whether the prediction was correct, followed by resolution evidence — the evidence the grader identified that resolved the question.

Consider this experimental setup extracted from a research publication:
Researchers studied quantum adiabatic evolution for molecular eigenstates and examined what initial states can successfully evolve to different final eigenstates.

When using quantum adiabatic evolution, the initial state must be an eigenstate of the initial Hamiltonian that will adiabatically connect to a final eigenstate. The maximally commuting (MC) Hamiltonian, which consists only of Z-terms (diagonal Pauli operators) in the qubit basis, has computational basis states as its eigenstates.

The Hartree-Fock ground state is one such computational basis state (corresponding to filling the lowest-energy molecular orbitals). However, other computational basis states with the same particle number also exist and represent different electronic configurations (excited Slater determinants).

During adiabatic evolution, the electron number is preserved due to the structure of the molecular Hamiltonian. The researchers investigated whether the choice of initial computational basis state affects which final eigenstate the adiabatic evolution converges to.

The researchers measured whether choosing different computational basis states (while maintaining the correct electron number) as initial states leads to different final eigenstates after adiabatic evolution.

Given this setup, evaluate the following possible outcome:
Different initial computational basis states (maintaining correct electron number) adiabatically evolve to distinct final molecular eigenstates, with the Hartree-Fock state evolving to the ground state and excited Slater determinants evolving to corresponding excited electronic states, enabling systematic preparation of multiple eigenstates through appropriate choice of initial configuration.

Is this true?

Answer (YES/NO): NO